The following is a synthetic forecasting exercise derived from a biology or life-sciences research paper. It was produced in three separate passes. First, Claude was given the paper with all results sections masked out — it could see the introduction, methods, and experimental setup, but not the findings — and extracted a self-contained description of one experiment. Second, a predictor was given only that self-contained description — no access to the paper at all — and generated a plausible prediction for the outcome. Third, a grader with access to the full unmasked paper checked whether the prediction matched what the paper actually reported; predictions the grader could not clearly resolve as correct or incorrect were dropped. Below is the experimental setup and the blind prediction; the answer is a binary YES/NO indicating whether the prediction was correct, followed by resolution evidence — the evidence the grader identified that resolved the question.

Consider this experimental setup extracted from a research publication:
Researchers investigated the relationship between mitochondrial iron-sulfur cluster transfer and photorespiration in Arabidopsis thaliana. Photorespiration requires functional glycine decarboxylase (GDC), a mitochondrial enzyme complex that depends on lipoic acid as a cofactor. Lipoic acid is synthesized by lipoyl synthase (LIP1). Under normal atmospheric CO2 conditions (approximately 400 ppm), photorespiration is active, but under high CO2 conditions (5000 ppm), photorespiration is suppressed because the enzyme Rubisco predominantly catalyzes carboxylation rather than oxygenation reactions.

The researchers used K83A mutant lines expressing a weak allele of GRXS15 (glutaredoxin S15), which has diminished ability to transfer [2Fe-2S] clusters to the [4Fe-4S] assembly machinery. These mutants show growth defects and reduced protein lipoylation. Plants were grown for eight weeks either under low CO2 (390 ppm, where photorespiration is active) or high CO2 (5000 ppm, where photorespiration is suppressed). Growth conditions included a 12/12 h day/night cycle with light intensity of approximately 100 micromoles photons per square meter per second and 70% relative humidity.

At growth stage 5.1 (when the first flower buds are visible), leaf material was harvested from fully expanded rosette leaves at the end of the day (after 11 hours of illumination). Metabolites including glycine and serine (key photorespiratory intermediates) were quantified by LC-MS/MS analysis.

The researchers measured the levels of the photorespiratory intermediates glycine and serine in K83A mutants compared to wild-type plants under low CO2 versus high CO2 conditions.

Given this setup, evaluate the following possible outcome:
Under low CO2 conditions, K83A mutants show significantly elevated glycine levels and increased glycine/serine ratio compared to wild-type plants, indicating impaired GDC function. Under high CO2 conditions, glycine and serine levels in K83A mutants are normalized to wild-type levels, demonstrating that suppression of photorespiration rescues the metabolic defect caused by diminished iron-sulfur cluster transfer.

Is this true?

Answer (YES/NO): NO